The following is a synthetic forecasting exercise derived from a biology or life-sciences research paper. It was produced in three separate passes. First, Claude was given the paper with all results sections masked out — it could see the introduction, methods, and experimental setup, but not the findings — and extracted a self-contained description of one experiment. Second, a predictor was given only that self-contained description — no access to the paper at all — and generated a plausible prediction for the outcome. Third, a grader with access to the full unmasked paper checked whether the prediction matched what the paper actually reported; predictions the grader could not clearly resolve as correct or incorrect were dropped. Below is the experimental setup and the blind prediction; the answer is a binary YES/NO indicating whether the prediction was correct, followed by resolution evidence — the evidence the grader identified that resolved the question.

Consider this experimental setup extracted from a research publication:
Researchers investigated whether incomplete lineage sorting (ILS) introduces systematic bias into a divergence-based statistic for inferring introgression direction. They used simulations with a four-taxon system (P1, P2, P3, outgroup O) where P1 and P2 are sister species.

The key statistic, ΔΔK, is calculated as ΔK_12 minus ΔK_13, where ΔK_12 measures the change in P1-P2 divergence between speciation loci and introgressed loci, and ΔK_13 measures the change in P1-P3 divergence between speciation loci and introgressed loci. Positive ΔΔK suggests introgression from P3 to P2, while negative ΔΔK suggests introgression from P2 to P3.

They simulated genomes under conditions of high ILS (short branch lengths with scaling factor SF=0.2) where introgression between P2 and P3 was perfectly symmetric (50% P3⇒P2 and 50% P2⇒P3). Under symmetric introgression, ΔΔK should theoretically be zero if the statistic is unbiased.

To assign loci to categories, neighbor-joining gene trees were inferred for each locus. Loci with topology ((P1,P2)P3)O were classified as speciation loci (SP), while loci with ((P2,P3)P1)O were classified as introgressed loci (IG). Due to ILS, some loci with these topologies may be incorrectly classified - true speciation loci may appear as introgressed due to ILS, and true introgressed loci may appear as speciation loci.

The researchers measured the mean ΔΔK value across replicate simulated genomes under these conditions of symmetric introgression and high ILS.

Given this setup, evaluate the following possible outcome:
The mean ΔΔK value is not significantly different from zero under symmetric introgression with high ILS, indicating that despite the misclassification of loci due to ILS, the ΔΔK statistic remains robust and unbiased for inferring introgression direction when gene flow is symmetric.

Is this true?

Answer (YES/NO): NO